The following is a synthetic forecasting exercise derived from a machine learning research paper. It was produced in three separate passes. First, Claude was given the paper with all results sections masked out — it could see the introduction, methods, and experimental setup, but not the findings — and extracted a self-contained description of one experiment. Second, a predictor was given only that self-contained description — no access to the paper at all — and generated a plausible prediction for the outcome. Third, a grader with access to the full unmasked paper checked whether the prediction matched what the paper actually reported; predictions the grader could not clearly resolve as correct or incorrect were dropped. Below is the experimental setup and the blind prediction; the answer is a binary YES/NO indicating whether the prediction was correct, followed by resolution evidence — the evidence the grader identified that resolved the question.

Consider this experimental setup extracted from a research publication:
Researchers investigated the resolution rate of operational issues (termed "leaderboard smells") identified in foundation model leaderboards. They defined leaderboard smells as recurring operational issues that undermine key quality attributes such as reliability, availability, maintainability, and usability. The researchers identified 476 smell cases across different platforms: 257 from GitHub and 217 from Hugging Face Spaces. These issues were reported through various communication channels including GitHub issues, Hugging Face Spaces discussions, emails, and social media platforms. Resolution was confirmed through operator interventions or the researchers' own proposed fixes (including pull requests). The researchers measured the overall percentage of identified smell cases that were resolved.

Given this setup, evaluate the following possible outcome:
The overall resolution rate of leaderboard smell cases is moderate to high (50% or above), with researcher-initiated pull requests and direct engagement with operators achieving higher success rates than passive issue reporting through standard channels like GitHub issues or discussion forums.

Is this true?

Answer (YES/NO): NO